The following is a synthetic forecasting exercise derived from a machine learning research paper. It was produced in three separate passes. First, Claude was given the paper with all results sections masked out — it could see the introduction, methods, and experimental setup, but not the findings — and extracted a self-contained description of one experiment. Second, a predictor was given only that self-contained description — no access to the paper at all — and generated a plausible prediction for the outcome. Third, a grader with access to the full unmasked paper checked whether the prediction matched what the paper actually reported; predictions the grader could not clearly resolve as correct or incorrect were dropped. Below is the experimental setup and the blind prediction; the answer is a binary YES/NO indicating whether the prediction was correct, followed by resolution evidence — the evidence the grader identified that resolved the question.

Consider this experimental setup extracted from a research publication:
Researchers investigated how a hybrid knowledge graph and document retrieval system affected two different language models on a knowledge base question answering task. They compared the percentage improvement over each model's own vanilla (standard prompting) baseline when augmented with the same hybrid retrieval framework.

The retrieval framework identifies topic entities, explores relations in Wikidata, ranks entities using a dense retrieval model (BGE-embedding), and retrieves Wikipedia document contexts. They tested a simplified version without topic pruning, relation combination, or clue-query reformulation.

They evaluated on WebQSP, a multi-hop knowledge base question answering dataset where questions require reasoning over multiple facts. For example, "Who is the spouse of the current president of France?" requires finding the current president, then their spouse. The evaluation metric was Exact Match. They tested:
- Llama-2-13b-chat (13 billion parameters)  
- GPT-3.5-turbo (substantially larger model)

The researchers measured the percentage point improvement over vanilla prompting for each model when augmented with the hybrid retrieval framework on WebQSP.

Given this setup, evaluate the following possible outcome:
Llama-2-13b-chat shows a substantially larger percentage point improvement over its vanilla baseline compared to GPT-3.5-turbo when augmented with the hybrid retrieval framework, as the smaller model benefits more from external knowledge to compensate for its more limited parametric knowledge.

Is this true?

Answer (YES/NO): YES